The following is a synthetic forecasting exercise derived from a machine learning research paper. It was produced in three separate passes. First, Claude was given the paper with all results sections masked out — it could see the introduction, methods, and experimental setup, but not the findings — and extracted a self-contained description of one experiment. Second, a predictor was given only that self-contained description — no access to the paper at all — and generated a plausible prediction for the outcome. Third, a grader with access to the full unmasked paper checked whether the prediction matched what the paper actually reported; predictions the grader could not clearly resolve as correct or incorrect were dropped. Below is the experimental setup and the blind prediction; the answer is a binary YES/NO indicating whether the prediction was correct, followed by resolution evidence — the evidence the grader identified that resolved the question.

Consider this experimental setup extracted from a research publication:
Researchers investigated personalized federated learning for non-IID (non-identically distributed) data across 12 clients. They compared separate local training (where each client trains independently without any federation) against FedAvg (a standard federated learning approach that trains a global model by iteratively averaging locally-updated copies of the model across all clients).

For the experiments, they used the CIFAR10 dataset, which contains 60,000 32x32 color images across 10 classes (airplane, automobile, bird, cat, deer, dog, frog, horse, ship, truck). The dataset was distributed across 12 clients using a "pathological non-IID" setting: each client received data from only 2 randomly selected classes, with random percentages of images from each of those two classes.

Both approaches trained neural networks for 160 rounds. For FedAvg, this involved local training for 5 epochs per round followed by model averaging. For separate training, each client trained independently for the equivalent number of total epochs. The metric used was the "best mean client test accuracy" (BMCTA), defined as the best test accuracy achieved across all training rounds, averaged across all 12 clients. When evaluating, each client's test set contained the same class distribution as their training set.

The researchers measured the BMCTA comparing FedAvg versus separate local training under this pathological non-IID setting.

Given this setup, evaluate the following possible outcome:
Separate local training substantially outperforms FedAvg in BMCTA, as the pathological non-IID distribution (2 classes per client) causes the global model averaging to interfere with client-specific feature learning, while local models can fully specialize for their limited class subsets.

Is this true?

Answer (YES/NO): YES